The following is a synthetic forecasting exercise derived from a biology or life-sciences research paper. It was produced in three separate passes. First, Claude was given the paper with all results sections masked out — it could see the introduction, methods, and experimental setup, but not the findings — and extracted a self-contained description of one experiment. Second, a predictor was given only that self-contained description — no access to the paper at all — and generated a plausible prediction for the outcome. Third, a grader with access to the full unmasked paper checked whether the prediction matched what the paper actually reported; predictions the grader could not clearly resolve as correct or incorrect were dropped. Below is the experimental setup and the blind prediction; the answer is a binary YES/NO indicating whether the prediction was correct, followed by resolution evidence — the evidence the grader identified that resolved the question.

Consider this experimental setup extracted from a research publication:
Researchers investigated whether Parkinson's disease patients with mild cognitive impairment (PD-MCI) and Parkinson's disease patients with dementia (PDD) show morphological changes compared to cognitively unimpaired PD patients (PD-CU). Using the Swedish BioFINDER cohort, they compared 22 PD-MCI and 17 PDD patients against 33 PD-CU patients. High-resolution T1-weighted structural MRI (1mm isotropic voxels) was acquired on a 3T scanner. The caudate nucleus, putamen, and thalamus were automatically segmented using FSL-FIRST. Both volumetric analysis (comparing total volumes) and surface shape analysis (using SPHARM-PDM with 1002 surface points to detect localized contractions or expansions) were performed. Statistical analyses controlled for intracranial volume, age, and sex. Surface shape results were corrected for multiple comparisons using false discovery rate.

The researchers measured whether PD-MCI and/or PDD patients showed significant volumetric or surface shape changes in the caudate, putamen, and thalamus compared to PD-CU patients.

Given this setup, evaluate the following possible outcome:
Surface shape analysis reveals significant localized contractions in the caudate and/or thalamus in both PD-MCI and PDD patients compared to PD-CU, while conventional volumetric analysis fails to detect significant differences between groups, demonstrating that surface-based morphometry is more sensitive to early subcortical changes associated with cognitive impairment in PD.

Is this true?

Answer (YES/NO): NO